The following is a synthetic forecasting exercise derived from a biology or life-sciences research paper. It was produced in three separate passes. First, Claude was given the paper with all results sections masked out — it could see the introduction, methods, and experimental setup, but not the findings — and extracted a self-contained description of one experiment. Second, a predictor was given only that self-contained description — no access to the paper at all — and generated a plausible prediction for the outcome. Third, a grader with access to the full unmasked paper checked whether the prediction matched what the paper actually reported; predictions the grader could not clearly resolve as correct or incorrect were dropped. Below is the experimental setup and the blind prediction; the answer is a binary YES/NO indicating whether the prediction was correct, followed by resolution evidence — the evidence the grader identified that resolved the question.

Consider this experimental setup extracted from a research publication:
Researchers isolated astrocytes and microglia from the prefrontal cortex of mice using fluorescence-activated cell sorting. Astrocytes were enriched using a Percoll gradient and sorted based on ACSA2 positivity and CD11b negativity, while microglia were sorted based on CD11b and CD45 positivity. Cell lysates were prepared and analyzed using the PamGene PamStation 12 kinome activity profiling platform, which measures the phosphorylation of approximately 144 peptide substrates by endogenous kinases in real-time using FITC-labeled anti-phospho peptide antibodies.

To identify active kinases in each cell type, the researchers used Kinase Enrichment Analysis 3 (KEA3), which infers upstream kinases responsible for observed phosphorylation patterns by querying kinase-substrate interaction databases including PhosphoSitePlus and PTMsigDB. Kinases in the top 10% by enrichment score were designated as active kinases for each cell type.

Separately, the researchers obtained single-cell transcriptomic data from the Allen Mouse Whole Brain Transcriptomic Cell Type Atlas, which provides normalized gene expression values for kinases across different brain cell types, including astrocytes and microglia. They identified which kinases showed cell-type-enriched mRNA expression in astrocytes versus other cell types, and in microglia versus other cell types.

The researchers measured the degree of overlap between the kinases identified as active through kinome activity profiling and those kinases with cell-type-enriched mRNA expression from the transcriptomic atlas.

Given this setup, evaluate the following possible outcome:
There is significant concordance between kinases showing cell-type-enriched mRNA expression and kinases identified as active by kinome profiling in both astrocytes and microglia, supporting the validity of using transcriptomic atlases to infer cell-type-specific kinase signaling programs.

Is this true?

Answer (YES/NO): NO